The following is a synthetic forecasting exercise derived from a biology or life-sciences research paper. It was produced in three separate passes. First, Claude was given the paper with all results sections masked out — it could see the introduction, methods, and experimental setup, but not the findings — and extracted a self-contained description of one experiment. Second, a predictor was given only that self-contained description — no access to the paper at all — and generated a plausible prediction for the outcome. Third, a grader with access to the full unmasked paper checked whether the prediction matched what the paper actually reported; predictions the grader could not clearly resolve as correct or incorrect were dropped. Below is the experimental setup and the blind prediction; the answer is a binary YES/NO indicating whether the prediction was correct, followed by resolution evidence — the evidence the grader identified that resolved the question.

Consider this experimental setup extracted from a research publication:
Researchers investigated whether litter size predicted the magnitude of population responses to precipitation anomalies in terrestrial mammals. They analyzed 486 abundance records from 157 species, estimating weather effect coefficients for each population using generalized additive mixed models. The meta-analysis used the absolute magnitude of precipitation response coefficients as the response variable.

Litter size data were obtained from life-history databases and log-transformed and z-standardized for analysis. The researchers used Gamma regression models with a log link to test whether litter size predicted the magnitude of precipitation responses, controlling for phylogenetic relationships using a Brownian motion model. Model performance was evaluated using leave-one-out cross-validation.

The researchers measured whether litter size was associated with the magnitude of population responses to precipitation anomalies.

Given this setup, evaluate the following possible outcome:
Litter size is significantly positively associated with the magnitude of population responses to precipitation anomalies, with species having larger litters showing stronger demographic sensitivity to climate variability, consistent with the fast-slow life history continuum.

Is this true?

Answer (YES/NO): YES